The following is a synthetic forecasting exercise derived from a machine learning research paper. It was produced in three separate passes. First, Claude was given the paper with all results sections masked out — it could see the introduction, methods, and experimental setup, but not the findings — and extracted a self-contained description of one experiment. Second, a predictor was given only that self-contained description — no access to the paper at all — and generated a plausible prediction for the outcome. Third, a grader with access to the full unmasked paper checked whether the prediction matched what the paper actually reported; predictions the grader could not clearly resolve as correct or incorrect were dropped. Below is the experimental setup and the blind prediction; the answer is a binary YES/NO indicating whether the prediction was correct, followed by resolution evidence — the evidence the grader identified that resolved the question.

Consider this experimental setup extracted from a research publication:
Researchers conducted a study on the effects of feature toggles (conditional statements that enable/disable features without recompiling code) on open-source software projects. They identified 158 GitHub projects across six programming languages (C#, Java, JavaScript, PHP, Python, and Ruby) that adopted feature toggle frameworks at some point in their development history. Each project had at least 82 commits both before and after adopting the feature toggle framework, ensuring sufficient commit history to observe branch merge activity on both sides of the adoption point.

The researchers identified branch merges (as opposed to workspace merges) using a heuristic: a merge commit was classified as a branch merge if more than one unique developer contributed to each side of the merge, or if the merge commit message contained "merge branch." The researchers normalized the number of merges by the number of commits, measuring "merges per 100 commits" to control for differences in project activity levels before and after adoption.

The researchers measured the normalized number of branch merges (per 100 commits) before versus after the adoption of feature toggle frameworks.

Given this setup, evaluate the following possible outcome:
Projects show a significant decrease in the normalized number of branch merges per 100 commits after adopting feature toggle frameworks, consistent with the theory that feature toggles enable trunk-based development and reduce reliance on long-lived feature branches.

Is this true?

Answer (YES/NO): NO